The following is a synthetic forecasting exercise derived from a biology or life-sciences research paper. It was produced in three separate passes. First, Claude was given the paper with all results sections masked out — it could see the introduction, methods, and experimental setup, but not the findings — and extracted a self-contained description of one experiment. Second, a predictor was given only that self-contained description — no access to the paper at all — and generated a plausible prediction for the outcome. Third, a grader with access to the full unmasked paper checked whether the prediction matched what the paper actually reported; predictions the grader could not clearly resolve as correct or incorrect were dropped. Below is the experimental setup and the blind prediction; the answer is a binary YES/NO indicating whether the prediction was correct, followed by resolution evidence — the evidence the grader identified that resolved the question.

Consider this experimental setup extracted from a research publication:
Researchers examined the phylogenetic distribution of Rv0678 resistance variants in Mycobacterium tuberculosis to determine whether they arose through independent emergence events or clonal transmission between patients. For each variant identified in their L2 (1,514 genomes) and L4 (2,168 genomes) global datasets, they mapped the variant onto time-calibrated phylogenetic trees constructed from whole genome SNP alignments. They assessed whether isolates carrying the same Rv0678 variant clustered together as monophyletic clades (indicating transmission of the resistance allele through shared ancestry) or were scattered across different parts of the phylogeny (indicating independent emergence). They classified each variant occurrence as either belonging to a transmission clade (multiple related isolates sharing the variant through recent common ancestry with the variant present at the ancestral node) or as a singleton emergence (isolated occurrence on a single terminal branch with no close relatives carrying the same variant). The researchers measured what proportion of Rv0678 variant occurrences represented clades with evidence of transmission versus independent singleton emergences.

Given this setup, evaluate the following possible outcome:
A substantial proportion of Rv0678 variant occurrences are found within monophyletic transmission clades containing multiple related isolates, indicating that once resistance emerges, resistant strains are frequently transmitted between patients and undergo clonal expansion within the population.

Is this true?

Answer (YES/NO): NO